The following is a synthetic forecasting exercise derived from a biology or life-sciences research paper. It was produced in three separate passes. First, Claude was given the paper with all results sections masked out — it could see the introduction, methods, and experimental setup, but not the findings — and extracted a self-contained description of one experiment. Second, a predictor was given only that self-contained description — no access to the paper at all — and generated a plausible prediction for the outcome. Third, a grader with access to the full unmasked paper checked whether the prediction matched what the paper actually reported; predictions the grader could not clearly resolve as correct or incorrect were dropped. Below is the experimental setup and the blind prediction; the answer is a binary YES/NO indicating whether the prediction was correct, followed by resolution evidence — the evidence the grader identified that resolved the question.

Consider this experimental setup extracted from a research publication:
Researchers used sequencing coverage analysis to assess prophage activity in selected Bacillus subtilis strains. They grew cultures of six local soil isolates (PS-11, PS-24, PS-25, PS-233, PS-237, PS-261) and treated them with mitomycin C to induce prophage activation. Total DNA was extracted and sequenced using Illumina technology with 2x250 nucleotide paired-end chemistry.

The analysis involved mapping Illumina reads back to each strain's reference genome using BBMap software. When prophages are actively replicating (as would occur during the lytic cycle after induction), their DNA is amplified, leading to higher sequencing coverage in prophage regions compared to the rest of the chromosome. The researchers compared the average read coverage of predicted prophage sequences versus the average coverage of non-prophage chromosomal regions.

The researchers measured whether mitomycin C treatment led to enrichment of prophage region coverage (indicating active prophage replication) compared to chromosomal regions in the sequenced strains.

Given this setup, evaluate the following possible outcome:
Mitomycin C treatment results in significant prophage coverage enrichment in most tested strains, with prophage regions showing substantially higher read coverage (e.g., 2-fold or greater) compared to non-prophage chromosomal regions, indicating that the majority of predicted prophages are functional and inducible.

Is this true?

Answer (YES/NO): NO